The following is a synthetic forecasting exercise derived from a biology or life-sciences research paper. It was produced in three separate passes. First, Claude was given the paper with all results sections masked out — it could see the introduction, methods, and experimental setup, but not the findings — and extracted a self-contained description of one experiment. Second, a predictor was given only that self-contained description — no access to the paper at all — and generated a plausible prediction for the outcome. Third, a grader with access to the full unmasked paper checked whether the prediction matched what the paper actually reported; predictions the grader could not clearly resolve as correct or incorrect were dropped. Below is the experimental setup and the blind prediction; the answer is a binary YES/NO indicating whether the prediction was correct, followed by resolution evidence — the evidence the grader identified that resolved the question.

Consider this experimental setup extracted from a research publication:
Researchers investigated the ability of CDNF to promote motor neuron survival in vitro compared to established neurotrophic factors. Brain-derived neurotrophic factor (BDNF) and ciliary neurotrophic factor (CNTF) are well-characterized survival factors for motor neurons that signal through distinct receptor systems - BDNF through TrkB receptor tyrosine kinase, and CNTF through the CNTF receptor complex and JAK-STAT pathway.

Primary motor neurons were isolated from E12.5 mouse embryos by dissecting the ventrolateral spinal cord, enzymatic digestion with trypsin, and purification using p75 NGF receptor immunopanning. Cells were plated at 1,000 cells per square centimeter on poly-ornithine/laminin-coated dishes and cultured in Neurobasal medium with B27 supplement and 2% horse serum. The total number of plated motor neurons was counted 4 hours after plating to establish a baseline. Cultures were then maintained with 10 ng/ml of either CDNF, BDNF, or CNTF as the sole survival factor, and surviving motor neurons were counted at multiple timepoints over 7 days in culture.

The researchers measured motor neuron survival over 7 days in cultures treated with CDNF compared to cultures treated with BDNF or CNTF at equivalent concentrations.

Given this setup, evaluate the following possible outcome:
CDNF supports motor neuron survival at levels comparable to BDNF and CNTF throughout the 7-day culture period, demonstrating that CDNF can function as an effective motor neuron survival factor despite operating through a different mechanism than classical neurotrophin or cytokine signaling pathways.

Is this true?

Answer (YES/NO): NO